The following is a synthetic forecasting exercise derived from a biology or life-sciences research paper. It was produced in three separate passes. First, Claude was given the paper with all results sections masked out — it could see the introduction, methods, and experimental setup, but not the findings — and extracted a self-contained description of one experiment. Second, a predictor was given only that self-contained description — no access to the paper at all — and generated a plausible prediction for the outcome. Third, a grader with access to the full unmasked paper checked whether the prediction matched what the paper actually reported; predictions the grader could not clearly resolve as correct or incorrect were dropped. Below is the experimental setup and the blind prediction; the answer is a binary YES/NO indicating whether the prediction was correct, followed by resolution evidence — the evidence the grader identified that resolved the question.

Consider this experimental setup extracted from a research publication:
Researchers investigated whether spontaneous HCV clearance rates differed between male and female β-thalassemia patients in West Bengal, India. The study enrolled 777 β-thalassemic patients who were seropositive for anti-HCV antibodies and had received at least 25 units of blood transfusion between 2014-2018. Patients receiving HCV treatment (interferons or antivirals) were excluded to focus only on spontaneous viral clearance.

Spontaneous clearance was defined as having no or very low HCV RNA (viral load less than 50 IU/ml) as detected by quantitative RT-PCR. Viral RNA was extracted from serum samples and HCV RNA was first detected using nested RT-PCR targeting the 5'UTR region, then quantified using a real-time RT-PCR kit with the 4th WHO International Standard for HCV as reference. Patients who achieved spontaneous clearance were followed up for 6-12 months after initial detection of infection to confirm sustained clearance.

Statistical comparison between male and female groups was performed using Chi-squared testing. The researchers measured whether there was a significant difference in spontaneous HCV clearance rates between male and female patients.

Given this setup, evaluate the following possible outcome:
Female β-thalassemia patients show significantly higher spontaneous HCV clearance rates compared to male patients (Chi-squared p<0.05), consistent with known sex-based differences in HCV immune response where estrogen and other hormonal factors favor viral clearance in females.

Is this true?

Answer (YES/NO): YES